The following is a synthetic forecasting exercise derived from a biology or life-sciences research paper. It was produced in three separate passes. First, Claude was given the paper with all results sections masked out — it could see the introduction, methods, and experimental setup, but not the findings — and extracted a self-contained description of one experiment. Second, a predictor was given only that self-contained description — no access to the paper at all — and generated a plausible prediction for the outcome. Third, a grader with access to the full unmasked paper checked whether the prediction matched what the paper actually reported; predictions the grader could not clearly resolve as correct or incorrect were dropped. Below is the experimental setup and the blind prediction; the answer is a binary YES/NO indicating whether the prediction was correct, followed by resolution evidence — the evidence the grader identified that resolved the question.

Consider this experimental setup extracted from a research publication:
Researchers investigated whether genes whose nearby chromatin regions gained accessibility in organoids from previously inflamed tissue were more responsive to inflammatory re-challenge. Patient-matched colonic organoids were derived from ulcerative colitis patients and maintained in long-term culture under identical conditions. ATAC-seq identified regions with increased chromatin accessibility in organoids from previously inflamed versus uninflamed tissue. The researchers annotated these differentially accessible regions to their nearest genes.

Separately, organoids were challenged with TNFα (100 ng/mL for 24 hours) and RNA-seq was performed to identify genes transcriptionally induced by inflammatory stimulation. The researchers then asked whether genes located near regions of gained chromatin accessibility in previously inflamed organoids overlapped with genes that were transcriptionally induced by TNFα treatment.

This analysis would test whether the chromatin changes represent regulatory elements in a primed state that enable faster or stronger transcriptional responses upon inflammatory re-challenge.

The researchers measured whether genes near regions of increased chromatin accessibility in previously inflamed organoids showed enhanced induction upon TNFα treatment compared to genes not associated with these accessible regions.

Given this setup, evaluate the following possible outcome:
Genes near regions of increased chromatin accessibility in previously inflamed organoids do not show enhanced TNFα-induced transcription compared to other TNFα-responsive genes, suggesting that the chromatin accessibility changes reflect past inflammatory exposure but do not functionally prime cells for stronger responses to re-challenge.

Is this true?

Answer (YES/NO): NO